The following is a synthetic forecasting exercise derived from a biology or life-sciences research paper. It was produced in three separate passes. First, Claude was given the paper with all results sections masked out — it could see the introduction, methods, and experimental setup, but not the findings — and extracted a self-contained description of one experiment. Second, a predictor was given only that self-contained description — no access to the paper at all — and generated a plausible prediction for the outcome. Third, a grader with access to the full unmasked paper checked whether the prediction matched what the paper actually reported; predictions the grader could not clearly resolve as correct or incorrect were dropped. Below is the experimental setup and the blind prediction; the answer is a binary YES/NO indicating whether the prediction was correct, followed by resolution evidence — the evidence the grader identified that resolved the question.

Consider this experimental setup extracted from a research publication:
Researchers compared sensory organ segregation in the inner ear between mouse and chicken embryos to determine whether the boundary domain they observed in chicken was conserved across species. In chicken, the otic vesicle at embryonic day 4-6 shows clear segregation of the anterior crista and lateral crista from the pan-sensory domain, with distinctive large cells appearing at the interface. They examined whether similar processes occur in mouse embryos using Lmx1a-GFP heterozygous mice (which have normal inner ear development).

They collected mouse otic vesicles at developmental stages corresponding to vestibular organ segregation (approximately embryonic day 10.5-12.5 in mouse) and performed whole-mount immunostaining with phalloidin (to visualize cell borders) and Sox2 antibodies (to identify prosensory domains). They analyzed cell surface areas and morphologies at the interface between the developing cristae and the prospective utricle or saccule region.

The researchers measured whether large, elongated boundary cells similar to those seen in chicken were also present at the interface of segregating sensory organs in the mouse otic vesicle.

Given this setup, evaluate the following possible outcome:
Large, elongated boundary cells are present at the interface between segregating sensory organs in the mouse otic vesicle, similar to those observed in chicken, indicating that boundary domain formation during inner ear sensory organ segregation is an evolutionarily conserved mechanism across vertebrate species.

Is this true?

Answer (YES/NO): YES